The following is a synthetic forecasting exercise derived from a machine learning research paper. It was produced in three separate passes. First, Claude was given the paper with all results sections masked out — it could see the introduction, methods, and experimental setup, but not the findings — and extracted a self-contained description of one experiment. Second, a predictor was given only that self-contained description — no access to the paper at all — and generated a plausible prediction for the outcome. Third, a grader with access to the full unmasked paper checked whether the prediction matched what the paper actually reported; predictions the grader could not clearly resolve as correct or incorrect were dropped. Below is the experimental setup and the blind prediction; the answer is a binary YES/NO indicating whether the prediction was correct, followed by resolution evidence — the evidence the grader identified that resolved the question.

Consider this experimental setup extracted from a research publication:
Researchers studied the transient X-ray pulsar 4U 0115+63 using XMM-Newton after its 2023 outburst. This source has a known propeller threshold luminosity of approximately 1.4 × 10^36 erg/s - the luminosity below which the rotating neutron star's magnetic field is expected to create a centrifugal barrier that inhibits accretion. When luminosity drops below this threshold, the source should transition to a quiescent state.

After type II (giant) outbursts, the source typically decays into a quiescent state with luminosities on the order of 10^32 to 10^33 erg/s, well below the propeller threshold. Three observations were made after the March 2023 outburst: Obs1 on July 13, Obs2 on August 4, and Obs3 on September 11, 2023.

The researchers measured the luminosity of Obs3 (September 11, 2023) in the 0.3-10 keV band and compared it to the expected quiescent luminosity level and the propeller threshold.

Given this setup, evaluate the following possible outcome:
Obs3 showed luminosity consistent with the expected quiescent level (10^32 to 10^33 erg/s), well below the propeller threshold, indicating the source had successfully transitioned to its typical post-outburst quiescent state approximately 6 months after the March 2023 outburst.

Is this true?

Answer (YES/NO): NO